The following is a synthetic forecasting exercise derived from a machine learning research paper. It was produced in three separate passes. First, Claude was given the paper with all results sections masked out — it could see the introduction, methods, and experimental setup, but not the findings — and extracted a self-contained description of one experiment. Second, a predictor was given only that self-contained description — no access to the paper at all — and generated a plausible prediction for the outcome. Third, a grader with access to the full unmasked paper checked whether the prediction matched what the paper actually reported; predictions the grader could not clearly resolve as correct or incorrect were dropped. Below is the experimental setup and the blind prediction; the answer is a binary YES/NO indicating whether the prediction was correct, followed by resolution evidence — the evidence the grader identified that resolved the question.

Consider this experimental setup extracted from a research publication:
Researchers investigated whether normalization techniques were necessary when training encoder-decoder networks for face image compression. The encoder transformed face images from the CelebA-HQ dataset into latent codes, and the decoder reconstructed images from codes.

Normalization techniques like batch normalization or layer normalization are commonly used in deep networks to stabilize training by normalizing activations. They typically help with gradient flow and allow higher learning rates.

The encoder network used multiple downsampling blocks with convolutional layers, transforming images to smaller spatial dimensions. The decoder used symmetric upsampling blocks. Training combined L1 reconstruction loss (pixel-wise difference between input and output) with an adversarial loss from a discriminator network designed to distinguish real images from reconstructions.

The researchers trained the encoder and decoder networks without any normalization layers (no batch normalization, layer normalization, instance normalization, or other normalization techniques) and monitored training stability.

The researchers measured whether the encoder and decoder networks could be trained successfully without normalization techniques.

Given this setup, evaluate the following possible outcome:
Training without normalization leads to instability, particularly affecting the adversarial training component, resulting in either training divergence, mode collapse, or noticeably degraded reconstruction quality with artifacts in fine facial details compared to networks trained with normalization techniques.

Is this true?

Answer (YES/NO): NO